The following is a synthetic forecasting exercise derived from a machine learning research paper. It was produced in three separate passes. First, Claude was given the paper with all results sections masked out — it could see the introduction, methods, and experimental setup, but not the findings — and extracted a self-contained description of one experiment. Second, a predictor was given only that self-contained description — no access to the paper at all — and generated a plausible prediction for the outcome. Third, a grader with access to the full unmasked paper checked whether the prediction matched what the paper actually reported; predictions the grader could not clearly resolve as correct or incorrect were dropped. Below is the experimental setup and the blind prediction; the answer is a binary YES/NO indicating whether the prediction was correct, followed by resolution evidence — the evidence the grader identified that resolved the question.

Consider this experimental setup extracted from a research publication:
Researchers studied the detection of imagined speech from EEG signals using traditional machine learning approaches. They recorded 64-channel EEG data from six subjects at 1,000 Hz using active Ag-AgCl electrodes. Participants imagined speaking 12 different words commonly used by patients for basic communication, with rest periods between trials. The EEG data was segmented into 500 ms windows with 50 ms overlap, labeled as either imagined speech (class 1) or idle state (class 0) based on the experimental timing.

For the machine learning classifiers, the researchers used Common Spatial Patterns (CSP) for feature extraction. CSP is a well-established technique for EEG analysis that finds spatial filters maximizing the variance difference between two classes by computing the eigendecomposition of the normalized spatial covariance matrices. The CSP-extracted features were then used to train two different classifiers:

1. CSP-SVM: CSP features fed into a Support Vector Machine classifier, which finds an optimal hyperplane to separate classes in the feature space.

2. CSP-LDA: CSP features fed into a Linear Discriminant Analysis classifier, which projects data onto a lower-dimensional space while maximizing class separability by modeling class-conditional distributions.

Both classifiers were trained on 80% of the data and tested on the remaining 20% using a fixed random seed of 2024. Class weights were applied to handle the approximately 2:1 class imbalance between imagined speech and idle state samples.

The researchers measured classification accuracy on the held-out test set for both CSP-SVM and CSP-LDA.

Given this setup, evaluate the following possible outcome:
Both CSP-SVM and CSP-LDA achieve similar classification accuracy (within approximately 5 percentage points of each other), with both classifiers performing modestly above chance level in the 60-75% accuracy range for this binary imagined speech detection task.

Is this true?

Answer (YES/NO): NO